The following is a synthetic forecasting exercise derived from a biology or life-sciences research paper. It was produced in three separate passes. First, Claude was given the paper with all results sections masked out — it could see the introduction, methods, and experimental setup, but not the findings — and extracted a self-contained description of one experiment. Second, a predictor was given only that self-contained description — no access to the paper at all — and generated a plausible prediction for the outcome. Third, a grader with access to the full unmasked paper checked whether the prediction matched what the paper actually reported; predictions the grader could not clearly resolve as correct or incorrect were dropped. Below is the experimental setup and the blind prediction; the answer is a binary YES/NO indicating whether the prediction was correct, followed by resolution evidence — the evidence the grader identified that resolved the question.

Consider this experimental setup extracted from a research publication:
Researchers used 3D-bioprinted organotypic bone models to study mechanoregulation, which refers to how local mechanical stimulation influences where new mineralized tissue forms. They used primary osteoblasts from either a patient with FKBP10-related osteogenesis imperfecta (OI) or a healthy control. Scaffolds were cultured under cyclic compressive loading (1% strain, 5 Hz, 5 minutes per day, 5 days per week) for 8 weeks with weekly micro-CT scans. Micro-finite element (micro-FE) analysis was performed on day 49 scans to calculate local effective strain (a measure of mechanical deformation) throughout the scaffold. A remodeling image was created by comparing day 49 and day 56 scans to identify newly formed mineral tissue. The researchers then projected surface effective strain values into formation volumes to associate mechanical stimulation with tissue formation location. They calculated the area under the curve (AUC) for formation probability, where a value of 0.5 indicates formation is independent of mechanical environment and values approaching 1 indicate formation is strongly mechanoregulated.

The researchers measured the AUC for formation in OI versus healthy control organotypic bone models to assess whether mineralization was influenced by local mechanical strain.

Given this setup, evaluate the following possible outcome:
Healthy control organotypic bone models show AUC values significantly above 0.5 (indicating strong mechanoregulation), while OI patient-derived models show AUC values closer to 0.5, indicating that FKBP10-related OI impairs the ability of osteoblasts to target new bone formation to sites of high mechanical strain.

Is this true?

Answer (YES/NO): NO